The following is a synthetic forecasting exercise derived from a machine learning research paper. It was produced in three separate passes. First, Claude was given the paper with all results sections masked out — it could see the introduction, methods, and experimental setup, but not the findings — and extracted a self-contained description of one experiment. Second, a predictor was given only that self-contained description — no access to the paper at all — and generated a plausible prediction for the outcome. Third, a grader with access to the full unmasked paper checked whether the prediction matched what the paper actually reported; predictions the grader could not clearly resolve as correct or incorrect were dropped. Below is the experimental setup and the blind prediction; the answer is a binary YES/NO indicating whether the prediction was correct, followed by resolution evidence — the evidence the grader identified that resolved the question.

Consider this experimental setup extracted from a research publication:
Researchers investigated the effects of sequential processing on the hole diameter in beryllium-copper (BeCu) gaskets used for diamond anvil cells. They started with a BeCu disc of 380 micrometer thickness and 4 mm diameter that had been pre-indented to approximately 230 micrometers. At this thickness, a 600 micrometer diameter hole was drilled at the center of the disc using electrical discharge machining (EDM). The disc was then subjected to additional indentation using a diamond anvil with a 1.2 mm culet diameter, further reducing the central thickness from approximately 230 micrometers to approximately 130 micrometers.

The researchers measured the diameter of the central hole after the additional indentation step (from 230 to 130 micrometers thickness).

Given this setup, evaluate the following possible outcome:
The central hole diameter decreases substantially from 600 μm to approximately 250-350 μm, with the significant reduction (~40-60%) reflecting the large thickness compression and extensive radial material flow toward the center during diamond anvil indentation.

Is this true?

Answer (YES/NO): NO